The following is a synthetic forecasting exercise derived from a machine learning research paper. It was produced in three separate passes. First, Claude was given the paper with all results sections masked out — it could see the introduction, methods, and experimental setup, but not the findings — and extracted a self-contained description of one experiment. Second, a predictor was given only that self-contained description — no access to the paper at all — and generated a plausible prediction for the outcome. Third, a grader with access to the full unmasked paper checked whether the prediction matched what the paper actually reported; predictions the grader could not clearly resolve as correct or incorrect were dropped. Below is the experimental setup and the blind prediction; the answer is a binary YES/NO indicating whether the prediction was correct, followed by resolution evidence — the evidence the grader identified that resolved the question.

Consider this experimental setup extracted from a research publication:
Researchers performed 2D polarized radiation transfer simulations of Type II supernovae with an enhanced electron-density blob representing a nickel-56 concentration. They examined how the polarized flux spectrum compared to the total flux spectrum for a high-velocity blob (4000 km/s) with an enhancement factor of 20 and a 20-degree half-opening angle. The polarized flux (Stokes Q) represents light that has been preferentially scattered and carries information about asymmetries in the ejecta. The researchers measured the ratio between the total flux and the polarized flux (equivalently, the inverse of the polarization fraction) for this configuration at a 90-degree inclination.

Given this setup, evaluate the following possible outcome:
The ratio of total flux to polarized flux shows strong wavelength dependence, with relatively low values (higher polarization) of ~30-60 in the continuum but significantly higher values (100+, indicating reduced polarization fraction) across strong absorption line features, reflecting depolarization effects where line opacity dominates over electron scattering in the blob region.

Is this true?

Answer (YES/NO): NO